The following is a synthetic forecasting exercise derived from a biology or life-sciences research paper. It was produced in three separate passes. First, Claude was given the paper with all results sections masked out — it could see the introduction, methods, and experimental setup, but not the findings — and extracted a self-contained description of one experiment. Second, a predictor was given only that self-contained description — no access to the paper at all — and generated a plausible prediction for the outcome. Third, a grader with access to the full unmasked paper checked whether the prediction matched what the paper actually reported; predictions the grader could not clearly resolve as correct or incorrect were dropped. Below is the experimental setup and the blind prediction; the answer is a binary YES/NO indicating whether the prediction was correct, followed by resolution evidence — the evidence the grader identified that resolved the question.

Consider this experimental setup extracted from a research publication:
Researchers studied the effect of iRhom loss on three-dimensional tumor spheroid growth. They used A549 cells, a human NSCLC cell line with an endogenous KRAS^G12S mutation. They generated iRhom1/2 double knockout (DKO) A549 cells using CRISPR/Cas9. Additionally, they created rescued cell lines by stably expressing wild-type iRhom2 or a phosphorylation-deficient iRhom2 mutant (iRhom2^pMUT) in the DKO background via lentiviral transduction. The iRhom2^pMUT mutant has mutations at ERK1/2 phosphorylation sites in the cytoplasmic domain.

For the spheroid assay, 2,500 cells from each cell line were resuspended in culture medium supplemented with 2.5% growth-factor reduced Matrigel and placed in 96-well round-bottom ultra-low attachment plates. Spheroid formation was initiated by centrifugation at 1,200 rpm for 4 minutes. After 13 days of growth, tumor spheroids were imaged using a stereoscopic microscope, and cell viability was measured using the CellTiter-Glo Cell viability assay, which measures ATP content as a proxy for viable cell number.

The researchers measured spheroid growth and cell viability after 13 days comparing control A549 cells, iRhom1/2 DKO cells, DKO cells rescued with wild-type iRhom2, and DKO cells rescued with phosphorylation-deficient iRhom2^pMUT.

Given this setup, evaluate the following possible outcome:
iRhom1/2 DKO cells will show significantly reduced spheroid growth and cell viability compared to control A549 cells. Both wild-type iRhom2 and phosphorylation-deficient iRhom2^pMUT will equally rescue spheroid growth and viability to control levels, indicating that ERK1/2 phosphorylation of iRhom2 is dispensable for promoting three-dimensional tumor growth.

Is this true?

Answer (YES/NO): NO